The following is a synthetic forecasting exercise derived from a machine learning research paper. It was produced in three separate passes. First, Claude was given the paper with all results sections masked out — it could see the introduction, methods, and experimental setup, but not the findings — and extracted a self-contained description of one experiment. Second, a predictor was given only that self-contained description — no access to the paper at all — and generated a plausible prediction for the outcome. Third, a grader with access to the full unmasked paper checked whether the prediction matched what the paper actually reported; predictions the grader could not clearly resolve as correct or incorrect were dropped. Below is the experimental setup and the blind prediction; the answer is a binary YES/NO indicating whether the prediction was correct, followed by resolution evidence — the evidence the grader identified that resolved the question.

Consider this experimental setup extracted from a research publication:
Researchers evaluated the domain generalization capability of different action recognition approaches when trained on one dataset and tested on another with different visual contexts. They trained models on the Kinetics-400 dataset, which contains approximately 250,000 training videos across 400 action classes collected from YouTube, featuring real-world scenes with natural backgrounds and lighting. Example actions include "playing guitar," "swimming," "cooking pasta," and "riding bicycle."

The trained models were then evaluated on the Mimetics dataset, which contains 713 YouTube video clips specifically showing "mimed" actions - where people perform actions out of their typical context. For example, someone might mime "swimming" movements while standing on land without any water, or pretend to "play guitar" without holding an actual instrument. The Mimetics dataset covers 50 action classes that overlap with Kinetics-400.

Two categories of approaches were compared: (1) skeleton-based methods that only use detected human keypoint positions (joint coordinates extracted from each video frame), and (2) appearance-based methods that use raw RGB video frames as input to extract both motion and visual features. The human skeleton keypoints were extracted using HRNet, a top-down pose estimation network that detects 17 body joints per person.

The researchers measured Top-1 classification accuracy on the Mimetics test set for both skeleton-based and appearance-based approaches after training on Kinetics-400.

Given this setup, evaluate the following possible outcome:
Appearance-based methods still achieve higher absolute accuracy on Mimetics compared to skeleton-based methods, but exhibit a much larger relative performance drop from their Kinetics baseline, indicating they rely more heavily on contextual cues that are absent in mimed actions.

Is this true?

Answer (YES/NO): NO